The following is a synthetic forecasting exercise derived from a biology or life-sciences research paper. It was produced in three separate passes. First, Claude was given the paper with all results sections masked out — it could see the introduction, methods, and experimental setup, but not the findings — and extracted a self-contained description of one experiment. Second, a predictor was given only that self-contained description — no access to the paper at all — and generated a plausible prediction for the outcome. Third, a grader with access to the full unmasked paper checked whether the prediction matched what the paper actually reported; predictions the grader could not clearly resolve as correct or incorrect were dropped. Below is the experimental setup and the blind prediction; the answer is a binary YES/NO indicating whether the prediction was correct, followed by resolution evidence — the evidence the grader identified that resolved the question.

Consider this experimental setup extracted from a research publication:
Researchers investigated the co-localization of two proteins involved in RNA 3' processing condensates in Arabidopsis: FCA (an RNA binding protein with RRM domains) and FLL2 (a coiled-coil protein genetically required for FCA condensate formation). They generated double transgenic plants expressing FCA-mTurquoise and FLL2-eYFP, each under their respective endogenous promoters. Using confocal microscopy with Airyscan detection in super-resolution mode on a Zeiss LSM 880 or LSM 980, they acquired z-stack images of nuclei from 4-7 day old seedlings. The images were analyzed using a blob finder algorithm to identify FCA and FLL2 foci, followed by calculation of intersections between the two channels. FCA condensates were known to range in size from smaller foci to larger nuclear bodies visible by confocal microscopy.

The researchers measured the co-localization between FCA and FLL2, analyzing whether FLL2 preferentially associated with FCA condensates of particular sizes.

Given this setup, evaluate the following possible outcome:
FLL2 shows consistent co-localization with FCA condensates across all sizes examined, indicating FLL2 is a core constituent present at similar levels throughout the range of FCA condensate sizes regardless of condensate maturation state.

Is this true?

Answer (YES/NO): NO